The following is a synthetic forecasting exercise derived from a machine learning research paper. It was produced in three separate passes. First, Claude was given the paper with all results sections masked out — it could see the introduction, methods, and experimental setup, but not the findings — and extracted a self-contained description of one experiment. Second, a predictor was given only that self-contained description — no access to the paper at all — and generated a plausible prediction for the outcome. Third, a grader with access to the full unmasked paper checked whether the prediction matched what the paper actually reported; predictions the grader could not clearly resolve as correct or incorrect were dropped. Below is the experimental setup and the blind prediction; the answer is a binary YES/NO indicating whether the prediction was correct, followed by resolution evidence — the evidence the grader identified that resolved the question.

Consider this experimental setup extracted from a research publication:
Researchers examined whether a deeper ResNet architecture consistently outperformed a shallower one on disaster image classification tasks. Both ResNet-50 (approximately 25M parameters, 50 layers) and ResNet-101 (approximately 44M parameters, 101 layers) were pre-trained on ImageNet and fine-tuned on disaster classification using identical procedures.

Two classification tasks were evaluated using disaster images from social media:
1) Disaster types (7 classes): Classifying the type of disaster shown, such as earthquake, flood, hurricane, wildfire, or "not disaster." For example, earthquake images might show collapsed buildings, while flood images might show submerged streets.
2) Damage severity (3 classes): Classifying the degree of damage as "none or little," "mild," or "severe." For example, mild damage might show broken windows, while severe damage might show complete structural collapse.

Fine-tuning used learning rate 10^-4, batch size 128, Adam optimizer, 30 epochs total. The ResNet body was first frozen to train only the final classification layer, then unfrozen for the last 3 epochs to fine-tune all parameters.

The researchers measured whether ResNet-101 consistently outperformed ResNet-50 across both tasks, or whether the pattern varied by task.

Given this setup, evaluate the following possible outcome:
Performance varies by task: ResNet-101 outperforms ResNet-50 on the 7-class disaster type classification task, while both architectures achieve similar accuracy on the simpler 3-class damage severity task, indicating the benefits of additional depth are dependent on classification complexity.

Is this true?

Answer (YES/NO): YES